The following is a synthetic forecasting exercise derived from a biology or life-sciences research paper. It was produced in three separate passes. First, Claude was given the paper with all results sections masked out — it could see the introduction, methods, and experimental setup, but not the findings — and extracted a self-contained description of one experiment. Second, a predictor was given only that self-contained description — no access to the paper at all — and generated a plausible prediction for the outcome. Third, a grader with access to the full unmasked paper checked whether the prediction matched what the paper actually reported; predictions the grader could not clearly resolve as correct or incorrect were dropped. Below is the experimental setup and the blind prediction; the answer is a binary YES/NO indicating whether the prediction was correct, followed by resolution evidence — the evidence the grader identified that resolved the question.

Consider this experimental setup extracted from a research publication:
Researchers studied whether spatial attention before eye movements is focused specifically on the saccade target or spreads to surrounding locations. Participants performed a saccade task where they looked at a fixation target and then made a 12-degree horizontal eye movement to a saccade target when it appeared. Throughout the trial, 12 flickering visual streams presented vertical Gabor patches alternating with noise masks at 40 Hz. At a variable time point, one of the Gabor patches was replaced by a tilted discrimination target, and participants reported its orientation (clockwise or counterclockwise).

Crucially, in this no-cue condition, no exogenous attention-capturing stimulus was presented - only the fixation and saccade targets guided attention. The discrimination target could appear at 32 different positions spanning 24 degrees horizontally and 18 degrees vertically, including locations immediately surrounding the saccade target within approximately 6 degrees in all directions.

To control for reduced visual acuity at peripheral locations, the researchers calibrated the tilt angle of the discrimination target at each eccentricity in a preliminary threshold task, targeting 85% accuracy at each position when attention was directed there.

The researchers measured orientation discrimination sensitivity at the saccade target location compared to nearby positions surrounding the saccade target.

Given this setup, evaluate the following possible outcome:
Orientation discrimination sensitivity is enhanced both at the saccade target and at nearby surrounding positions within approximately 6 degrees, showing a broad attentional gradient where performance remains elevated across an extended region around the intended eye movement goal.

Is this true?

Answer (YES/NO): NO